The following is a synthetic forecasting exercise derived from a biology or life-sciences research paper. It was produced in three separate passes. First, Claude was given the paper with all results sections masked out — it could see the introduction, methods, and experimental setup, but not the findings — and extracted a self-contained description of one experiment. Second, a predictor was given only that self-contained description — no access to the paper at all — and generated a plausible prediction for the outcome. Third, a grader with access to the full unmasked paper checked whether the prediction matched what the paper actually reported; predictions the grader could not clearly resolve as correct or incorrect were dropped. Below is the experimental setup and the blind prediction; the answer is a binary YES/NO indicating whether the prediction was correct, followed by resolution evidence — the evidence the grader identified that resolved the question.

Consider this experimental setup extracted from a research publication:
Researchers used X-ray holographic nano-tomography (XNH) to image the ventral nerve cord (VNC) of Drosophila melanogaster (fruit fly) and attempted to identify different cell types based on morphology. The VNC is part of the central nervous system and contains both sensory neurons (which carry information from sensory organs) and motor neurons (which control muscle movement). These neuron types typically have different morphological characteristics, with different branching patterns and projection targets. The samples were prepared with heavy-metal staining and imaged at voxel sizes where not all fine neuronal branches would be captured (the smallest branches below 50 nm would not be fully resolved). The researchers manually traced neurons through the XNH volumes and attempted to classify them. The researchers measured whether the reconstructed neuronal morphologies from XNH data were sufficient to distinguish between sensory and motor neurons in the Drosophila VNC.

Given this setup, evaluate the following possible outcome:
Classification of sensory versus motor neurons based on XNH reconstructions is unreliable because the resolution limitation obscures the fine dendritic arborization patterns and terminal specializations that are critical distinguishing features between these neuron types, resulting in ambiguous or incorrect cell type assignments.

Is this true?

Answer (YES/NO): NO